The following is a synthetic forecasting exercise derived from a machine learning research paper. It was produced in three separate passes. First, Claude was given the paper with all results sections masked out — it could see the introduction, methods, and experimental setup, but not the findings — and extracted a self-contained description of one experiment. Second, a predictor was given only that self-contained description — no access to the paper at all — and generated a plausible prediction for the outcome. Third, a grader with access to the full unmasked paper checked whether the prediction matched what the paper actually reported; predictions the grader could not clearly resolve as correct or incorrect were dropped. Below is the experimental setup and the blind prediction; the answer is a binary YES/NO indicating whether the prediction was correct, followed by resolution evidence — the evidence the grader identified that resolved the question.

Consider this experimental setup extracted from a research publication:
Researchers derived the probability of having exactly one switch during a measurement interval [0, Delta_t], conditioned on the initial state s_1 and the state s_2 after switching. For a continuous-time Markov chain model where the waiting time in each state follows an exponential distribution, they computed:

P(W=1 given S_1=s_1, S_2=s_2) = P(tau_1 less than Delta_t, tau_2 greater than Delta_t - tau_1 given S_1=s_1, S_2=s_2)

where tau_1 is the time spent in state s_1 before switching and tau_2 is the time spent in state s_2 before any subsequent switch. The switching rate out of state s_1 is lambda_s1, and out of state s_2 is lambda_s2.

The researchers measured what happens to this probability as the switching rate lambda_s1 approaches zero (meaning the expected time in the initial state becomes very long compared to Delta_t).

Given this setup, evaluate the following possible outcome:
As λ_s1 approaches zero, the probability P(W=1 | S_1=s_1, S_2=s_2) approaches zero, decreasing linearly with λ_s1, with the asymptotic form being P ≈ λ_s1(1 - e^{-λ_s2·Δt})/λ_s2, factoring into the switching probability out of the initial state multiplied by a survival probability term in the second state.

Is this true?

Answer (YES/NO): YES